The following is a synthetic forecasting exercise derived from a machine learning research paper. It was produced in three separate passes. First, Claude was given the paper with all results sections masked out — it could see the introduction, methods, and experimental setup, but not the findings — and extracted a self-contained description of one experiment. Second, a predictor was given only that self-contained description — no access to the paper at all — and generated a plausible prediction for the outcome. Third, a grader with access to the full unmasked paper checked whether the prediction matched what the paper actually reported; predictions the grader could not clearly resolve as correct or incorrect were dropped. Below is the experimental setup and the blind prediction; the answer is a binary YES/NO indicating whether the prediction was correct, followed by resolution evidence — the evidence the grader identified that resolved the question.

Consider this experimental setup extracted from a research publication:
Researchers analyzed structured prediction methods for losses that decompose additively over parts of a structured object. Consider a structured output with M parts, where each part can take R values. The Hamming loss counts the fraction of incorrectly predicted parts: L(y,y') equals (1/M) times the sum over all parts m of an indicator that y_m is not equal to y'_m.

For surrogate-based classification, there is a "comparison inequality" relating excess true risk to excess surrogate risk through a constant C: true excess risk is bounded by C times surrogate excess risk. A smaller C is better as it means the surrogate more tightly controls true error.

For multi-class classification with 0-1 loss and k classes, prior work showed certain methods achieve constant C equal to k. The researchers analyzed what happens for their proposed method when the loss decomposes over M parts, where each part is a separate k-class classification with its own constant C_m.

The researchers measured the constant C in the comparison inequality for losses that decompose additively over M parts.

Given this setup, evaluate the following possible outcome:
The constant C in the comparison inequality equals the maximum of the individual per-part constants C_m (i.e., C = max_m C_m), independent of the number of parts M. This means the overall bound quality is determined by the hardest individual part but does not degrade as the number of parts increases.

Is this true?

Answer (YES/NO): YES